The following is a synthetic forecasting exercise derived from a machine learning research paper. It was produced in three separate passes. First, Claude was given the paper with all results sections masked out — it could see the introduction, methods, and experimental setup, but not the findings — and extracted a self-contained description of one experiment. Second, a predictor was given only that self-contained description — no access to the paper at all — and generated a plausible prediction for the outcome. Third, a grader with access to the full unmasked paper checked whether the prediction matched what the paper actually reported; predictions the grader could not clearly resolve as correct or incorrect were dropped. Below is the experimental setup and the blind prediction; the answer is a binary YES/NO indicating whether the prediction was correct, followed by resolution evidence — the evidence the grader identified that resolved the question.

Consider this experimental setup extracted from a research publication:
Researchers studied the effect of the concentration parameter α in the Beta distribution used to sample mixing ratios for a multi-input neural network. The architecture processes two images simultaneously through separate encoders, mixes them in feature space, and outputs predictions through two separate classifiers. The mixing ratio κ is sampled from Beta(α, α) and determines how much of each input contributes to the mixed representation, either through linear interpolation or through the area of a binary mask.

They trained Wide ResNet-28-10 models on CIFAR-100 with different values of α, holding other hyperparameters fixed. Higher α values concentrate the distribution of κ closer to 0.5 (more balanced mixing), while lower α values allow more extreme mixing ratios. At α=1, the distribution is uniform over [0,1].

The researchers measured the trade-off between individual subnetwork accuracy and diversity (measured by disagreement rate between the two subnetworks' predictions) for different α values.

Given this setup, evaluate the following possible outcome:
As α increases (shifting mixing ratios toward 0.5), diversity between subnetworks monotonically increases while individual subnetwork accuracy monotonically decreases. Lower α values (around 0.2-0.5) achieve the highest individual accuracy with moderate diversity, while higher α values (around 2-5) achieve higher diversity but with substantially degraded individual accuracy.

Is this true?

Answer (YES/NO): NO